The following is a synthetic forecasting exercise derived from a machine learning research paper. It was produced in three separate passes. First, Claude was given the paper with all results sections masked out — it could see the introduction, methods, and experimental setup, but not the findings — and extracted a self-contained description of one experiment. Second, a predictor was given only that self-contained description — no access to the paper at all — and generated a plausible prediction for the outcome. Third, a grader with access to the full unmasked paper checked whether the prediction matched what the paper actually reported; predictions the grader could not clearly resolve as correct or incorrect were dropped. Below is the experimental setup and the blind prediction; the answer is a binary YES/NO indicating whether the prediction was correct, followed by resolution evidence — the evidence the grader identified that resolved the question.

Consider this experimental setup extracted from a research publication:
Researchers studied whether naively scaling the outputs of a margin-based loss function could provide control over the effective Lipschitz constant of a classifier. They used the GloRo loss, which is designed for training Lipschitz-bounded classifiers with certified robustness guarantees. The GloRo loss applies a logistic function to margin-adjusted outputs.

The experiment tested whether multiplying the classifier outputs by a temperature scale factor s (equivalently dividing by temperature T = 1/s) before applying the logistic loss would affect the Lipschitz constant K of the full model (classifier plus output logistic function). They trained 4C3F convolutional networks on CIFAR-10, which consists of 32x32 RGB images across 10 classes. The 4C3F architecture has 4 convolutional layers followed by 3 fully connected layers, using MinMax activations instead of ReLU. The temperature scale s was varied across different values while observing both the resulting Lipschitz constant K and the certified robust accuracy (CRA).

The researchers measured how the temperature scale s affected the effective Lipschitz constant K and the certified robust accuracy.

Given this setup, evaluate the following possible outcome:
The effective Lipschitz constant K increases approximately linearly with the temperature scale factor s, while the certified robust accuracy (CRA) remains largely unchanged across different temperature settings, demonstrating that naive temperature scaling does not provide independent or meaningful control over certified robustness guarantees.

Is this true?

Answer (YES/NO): NO